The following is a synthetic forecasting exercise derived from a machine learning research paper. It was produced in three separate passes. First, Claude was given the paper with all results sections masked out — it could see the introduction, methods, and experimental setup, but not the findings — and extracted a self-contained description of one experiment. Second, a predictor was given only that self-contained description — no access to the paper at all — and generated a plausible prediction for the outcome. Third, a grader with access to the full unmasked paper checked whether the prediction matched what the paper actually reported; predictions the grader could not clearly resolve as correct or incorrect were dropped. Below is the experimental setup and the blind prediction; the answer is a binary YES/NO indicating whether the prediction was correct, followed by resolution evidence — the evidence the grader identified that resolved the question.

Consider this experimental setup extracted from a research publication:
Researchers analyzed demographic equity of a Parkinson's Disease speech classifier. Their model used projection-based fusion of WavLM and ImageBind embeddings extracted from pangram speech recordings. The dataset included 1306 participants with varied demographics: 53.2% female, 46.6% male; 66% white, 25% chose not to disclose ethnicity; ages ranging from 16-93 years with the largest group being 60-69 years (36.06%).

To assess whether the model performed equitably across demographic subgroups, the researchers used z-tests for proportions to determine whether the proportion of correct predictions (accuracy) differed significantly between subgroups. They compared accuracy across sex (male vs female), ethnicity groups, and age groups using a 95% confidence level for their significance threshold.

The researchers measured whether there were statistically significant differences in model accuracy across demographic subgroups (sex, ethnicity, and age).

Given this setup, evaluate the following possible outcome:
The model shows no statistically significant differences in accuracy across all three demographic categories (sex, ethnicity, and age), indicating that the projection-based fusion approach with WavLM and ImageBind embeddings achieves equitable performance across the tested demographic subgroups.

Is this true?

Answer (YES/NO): YES